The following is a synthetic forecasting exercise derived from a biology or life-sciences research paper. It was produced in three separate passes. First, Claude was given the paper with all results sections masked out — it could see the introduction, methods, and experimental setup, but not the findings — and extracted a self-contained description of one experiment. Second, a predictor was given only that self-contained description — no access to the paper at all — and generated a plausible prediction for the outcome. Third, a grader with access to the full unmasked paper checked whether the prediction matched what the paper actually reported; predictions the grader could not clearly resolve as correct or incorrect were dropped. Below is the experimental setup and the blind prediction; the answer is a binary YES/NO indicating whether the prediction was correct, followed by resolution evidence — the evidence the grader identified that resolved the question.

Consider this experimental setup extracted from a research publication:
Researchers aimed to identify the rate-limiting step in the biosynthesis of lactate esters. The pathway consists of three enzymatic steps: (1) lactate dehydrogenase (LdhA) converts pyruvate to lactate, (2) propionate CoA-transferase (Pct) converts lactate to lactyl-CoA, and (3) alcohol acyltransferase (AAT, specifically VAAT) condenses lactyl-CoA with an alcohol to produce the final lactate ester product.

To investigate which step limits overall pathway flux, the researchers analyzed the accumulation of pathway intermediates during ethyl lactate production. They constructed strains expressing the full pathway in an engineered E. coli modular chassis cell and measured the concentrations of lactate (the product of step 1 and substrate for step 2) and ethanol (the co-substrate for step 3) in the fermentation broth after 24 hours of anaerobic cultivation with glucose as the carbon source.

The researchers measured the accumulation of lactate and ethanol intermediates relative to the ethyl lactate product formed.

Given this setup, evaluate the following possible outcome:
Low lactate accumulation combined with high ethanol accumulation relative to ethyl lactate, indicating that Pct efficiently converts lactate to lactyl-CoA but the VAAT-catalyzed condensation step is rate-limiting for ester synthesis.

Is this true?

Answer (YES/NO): NO